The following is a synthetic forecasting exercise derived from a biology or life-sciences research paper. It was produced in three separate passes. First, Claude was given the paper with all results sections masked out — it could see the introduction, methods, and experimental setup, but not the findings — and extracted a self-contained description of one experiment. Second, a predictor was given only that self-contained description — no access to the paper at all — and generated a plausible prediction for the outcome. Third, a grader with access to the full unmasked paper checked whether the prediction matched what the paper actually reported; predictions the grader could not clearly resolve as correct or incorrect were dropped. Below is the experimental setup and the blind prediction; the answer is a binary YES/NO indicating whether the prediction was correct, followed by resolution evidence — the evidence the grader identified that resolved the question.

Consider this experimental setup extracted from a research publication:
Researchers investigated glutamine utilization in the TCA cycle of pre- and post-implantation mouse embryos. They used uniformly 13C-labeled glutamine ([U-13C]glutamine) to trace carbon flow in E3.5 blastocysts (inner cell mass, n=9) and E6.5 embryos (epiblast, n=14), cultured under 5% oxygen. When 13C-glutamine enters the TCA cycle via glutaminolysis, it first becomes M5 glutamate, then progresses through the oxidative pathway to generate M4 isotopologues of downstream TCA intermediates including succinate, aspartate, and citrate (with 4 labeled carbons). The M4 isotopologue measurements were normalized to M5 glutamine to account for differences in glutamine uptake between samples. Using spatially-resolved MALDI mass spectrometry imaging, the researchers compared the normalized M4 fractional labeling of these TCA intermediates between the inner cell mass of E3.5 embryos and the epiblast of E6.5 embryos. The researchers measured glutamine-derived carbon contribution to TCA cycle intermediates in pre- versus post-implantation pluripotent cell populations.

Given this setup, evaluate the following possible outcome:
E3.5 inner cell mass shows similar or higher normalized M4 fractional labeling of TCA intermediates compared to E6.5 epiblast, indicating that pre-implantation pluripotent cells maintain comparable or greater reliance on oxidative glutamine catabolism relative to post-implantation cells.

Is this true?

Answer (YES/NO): NO